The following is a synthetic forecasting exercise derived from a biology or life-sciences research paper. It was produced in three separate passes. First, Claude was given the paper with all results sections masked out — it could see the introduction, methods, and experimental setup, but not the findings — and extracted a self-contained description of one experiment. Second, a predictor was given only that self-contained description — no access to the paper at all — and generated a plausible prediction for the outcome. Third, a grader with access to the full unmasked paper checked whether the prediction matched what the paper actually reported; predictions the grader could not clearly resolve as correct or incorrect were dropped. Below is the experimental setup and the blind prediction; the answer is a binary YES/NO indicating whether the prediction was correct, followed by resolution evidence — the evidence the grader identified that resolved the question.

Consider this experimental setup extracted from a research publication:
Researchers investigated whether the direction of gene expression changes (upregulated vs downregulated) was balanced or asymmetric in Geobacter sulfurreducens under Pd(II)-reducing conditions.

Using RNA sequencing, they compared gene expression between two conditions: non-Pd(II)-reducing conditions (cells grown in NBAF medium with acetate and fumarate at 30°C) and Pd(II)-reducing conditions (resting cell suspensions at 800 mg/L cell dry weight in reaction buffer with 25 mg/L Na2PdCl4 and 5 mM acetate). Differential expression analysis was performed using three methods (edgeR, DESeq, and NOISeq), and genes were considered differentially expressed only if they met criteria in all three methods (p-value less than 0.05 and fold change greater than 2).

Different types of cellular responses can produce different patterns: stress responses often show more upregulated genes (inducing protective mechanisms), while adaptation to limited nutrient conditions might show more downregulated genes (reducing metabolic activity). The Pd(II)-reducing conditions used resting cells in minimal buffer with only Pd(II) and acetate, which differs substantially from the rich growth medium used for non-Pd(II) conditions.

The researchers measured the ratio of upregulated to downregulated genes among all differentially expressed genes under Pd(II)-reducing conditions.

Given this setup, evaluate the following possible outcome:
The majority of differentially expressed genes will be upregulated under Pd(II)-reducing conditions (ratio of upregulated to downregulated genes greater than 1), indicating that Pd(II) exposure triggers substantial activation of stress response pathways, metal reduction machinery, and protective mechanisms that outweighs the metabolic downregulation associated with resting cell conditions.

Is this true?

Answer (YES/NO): YES